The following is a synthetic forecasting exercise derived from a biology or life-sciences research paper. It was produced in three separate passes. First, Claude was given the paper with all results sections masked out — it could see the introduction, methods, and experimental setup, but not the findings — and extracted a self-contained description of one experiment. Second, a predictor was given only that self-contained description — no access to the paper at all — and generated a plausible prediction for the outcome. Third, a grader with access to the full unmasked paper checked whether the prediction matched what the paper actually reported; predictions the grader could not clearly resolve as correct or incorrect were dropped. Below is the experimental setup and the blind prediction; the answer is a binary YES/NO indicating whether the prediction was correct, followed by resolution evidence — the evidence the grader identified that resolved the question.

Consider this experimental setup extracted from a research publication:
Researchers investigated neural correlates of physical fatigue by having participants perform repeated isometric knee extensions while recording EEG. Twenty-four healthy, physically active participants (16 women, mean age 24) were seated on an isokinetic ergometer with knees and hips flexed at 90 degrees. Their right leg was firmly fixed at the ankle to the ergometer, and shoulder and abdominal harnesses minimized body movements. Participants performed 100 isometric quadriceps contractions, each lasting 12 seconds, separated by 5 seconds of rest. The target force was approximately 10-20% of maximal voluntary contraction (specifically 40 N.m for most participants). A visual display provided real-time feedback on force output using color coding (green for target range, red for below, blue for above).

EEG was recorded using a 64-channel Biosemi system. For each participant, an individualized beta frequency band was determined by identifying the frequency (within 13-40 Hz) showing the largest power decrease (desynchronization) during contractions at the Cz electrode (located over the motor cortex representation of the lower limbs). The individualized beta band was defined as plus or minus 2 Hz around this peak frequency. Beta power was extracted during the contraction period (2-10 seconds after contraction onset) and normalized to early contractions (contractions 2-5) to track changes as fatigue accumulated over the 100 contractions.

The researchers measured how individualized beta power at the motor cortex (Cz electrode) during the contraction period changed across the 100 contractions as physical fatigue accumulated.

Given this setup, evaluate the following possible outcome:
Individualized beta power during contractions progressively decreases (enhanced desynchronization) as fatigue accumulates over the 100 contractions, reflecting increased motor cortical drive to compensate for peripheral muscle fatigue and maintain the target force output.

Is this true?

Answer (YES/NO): YES